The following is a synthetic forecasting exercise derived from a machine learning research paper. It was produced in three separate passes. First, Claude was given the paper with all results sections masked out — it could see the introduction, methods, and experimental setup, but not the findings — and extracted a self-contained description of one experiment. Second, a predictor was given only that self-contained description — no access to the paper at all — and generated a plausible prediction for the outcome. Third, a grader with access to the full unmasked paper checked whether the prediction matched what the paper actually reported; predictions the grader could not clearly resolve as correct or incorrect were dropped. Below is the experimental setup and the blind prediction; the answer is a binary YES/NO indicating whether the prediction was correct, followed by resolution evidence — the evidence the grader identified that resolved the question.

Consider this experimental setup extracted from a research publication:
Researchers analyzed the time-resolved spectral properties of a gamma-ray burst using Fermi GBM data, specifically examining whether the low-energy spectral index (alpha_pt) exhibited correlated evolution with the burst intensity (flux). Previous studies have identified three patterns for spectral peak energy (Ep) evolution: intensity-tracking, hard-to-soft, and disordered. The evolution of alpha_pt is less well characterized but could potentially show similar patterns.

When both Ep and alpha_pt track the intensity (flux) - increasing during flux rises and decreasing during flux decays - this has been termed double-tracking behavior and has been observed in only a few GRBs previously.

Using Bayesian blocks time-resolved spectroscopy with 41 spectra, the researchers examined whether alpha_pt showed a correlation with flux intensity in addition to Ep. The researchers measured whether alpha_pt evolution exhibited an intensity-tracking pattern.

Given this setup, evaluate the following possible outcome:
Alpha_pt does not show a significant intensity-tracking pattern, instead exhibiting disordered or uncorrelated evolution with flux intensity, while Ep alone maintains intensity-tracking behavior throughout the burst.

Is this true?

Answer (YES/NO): NO